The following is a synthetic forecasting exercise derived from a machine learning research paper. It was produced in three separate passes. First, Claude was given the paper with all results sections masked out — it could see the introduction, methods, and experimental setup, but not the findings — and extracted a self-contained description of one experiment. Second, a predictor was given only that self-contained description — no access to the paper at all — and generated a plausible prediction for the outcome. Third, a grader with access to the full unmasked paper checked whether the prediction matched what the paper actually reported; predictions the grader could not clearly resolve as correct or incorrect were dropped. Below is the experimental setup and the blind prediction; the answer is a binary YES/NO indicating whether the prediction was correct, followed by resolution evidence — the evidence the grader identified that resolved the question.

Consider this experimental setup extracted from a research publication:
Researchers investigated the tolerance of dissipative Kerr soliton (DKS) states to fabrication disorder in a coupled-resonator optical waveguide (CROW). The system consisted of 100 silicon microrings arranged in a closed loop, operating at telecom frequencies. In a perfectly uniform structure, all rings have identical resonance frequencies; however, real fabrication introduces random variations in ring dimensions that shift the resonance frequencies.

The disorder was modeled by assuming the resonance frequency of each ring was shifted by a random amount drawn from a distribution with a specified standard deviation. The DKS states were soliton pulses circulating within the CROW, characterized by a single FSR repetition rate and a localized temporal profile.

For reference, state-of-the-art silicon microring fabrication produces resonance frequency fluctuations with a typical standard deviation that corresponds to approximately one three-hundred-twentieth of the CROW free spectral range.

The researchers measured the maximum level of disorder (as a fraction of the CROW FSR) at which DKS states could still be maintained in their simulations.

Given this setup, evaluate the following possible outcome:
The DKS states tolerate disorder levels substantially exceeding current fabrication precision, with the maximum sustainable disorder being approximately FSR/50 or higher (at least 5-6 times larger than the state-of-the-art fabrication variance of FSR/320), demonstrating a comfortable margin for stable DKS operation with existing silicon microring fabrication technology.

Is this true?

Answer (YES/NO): YES